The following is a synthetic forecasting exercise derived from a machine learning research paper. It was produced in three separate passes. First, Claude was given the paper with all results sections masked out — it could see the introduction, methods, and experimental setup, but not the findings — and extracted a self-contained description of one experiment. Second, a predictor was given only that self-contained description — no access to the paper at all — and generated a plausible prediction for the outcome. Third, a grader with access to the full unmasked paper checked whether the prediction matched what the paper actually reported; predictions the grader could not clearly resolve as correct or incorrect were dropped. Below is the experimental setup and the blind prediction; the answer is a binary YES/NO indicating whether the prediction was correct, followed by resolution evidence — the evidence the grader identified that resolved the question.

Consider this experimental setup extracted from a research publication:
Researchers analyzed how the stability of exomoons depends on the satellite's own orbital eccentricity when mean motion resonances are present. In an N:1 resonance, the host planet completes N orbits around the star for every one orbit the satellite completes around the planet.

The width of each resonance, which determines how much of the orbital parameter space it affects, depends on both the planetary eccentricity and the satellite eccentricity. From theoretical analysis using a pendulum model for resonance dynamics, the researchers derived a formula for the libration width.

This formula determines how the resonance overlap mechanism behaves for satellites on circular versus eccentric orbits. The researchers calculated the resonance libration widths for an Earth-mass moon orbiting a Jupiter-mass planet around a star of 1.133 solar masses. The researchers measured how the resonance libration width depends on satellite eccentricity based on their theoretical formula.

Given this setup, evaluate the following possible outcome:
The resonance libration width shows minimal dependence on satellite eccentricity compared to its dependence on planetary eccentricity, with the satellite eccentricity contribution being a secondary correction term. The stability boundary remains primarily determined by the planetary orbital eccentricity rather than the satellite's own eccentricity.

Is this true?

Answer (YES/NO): NO